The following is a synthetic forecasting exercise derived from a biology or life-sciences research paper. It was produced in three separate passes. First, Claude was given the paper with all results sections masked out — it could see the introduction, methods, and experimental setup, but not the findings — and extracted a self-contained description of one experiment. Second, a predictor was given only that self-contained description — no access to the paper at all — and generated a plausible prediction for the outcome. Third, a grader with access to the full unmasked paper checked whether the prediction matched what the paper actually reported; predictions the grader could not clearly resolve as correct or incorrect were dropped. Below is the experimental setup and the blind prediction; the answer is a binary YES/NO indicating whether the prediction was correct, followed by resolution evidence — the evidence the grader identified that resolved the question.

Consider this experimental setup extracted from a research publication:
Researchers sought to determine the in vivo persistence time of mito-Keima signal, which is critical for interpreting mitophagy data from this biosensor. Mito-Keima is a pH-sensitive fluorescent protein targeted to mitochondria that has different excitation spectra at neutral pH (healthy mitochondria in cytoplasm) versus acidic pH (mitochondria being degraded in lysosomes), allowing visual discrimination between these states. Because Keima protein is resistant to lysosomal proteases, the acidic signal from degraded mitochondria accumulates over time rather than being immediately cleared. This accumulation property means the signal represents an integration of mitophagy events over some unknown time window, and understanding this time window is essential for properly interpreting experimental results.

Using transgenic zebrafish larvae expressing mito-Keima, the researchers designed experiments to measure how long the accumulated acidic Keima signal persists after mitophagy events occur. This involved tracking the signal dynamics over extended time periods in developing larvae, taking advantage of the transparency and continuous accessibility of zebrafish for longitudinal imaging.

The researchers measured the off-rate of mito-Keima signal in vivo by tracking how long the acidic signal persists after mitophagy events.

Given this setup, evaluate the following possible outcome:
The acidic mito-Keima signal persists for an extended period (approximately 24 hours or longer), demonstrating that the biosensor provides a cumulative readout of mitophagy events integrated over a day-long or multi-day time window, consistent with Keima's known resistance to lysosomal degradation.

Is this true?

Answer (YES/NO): YES